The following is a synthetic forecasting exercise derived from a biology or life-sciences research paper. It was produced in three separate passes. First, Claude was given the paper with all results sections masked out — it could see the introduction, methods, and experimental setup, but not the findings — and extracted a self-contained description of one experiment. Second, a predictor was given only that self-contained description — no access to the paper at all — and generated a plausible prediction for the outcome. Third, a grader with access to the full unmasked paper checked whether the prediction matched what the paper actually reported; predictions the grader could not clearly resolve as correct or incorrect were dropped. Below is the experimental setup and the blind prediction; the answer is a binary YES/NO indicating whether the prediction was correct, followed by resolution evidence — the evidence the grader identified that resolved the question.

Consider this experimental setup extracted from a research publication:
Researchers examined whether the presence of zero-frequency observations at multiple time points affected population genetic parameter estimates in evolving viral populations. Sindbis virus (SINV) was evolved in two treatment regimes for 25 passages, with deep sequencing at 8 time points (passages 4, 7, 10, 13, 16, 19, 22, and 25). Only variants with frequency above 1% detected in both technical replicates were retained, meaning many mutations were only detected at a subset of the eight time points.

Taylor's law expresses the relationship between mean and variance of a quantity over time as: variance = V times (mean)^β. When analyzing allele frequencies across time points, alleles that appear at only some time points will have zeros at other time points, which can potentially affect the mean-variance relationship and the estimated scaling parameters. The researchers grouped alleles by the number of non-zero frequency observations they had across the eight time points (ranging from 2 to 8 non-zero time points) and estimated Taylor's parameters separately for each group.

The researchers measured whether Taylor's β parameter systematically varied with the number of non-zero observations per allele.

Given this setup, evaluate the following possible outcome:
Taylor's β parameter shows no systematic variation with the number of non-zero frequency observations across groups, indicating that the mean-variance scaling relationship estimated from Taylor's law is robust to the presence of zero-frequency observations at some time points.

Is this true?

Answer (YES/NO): NO